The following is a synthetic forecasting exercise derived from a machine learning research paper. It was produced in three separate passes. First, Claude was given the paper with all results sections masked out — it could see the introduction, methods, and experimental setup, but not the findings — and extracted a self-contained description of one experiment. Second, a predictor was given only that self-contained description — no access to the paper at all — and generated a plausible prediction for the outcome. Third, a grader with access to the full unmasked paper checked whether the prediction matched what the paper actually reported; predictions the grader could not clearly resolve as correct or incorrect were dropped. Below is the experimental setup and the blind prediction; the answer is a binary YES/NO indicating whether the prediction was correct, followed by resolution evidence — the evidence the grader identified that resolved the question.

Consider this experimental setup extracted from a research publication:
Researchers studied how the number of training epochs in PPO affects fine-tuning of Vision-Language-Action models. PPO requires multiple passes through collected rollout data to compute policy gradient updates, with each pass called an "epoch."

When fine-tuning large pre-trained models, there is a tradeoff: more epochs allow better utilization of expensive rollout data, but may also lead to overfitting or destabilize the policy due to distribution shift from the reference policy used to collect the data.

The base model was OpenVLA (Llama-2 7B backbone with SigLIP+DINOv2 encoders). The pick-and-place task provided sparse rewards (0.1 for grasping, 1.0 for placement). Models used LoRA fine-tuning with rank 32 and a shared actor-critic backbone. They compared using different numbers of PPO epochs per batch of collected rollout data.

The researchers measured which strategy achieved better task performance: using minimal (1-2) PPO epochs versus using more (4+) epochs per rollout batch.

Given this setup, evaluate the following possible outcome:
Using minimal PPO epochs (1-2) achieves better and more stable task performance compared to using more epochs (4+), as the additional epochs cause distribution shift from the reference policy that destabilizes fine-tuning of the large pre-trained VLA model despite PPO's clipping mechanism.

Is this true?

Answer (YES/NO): NO